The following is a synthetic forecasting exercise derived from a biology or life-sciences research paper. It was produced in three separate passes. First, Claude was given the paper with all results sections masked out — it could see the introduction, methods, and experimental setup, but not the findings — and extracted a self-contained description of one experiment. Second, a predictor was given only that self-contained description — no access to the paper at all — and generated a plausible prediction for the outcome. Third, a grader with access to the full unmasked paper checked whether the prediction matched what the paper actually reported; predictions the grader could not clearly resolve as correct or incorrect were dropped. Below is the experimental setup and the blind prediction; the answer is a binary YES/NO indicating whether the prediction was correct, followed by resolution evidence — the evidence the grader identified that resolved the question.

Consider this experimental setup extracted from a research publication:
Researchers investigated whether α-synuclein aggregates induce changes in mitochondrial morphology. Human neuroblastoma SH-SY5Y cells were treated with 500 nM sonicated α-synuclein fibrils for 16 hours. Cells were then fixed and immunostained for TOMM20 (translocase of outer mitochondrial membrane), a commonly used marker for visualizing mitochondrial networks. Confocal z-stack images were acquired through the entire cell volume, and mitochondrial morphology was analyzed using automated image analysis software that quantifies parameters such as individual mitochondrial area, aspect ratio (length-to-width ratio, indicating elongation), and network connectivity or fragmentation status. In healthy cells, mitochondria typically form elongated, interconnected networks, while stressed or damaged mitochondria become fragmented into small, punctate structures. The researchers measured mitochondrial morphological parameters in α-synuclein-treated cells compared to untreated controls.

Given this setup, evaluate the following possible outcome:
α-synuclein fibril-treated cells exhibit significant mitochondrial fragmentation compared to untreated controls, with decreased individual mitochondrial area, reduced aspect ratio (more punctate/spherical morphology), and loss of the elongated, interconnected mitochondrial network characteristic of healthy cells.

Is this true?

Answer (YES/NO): YES